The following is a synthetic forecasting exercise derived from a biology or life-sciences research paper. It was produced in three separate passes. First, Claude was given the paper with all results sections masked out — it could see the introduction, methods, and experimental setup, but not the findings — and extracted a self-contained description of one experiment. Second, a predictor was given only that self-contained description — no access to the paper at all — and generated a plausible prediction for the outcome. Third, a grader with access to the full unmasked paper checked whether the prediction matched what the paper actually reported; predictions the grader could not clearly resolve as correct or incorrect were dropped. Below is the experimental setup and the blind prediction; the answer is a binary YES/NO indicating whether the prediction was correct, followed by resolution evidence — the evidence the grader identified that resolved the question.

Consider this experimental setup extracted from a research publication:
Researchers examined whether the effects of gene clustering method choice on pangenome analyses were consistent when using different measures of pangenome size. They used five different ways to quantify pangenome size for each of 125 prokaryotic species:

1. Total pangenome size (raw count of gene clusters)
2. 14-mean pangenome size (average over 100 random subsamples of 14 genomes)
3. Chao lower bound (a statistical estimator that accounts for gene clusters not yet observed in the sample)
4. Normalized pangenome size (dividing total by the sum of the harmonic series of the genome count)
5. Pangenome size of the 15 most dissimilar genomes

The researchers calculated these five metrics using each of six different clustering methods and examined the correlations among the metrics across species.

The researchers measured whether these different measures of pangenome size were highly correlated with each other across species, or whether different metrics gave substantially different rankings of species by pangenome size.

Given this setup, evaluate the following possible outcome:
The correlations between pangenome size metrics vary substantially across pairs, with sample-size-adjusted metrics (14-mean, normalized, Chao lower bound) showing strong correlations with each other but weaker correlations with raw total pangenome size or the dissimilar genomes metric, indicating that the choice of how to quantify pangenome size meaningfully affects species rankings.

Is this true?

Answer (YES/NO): NO